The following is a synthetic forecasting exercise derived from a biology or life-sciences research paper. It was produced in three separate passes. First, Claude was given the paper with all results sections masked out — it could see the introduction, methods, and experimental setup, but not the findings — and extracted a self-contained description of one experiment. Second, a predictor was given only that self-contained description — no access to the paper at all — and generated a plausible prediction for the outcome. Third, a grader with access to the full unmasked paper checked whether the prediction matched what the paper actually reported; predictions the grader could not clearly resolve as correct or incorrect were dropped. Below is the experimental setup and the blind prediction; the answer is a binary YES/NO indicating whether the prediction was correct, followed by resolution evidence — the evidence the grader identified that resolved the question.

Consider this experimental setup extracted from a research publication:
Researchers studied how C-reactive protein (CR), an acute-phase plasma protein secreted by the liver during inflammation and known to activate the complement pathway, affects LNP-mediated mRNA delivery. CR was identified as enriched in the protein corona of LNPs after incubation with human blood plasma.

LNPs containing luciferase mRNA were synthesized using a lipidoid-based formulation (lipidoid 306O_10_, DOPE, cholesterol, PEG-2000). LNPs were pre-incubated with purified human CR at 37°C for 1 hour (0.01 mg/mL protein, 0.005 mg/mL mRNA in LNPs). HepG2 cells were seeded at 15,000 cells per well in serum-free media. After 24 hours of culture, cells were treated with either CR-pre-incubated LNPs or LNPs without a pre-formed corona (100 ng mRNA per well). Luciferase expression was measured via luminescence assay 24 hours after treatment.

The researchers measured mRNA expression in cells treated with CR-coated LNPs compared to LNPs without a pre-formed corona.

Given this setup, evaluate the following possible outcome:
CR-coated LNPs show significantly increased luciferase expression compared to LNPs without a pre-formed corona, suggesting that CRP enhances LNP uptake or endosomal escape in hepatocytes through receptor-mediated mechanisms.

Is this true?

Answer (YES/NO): NO